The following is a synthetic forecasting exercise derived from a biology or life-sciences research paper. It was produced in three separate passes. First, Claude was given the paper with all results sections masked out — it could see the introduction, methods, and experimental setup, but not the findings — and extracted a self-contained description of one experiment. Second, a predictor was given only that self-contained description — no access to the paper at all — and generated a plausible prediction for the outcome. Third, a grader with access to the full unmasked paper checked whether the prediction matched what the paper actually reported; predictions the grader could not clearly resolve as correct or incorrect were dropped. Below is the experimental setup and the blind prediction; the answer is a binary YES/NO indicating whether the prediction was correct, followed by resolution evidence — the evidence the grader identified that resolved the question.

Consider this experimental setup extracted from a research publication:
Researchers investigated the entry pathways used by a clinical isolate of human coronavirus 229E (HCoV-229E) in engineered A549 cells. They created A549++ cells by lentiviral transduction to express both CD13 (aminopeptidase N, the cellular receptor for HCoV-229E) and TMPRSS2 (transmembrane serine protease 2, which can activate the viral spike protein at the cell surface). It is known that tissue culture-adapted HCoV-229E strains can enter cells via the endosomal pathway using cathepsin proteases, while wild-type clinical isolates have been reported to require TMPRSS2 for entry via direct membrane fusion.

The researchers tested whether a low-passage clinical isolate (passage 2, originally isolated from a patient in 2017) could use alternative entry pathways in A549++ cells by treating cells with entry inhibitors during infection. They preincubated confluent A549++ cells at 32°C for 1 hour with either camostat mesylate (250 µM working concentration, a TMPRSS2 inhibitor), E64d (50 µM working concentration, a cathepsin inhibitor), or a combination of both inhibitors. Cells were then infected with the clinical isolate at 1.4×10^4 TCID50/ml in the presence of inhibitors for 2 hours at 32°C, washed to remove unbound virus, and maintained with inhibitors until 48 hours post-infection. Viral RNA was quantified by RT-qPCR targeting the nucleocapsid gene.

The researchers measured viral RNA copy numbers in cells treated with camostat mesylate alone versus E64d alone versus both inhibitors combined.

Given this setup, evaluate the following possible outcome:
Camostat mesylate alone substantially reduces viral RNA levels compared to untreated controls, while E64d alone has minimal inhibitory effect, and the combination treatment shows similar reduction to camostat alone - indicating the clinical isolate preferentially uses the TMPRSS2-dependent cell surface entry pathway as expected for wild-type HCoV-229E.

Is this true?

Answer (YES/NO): NO